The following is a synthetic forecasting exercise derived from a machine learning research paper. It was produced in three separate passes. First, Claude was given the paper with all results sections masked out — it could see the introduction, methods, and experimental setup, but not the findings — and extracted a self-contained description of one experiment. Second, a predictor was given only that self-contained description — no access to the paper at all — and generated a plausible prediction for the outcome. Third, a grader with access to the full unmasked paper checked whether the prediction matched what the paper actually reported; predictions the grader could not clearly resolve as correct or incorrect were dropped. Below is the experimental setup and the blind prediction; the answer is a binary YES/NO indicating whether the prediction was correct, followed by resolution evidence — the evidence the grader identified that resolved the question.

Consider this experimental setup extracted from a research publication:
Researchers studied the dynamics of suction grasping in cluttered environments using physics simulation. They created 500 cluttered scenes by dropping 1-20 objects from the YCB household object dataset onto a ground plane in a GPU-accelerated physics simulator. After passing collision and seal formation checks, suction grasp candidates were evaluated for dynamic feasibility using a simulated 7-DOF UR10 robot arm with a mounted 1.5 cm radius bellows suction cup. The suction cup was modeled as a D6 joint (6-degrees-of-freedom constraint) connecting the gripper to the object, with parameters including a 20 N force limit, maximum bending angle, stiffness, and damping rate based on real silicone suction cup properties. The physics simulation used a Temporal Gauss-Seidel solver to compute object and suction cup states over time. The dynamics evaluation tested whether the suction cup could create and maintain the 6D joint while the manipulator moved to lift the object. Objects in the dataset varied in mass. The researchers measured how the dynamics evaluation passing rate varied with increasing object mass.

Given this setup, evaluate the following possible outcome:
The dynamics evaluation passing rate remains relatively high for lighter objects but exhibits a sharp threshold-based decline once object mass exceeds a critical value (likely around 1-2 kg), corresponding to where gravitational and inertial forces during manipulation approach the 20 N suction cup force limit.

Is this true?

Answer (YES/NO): NO